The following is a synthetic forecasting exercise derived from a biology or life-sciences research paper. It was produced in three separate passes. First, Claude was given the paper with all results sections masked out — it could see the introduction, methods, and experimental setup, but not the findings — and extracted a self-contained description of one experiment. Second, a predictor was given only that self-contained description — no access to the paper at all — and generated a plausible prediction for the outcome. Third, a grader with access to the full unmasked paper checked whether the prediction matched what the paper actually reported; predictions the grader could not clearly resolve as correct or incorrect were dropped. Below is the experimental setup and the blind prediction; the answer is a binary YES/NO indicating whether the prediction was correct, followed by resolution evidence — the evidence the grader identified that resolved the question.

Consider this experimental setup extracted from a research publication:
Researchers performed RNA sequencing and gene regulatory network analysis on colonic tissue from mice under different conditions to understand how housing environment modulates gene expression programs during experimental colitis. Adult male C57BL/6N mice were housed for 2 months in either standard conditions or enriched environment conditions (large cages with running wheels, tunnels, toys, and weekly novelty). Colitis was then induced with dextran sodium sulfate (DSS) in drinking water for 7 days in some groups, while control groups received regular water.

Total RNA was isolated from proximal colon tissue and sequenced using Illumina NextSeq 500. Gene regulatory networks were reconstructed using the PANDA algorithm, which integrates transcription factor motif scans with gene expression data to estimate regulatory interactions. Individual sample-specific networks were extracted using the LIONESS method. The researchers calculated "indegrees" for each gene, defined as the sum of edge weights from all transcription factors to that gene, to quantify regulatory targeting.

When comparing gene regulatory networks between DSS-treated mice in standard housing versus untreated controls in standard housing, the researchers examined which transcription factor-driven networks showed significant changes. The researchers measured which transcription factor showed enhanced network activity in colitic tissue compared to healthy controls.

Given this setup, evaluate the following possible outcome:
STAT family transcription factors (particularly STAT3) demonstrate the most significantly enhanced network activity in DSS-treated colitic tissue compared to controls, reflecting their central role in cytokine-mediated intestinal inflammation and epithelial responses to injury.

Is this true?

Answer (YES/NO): NO